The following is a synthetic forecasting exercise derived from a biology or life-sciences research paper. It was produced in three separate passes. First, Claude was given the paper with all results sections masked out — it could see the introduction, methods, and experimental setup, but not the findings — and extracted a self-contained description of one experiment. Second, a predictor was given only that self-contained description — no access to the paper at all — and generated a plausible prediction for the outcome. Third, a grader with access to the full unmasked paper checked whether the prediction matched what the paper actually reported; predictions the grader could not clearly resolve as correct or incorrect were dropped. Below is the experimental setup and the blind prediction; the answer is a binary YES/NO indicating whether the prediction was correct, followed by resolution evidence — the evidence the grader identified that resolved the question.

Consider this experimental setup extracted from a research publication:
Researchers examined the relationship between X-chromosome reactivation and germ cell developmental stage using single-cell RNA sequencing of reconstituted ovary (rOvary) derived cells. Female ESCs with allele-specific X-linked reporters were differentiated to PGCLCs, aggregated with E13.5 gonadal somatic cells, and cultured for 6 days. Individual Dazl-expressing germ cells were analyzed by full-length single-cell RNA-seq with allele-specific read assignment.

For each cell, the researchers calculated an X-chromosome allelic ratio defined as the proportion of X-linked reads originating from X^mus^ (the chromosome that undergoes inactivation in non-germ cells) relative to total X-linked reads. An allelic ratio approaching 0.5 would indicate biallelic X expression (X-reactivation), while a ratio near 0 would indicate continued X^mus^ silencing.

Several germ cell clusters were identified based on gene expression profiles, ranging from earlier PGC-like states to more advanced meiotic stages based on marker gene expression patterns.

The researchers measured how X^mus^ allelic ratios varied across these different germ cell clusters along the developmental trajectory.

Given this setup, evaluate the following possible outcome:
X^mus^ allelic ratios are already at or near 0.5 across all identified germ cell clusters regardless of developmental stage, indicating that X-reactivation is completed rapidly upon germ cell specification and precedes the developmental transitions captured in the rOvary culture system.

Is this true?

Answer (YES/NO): NO